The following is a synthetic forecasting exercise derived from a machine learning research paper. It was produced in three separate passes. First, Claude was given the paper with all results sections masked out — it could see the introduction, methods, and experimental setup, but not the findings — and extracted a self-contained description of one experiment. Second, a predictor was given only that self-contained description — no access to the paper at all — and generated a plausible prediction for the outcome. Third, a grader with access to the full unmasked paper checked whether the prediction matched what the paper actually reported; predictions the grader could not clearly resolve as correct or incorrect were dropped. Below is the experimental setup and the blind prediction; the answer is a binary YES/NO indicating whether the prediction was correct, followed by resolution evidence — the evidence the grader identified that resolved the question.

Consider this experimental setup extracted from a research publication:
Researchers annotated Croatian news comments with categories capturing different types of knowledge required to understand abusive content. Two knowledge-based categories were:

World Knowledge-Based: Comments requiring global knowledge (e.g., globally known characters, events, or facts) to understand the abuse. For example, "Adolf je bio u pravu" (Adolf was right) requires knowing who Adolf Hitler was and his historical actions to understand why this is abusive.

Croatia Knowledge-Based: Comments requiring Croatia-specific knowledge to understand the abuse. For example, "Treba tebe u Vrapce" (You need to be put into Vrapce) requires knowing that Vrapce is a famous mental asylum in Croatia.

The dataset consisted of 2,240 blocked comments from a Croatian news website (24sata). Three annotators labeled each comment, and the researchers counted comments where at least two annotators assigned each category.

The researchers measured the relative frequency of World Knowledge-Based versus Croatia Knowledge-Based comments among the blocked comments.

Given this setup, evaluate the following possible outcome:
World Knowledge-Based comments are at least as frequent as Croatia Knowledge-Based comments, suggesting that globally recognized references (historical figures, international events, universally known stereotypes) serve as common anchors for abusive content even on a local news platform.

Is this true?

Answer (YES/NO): YES